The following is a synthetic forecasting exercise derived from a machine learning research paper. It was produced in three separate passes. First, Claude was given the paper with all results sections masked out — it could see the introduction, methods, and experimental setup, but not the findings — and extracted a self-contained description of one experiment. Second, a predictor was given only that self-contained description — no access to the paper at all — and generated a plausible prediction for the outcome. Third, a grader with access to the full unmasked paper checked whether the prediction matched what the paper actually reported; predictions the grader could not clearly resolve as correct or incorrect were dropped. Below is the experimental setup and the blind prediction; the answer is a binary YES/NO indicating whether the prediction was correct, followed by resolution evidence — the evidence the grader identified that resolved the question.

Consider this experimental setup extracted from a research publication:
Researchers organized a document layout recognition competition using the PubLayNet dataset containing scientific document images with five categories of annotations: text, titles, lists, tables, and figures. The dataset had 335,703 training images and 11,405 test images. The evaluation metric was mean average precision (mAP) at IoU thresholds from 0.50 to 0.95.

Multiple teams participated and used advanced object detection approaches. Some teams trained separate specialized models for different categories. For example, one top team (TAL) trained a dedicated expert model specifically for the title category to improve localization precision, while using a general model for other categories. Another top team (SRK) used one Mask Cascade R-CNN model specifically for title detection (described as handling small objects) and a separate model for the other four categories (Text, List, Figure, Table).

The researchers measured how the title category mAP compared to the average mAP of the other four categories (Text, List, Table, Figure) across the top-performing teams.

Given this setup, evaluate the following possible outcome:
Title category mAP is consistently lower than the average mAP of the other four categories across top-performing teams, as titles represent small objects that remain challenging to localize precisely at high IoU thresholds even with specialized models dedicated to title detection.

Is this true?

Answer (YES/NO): YES